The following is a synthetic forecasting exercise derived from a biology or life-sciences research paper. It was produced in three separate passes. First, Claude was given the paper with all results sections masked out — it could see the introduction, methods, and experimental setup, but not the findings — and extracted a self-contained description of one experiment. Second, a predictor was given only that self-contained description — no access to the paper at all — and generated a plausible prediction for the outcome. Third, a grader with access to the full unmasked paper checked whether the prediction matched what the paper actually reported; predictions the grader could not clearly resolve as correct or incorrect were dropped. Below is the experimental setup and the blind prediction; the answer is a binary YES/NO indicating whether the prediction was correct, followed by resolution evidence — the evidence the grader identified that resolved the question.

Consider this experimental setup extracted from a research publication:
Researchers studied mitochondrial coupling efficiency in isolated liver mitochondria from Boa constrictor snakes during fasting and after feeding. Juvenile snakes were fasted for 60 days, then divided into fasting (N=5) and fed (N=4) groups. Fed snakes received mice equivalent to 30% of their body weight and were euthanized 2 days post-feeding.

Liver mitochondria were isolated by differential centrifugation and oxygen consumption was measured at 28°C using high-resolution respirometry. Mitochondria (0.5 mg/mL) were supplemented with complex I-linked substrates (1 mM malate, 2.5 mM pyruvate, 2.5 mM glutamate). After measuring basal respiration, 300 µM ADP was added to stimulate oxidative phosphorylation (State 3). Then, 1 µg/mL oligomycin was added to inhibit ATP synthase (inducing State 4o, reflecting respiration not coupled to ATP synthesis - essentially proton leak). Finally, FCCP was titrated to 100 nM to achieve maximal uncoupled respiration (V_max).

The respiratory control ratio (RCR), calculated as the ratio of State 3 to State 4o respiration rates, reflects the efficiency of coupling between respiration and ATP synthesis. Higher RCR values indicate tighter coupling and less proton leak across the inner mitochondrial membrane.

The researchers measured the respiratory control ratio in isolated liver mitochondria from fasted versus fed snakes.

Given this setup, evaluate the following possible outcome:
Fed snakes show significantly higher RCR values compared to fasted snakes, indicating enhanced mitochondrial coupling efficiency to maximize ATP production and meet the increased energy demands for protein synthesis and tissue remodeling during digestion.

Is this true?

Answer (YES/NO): NO